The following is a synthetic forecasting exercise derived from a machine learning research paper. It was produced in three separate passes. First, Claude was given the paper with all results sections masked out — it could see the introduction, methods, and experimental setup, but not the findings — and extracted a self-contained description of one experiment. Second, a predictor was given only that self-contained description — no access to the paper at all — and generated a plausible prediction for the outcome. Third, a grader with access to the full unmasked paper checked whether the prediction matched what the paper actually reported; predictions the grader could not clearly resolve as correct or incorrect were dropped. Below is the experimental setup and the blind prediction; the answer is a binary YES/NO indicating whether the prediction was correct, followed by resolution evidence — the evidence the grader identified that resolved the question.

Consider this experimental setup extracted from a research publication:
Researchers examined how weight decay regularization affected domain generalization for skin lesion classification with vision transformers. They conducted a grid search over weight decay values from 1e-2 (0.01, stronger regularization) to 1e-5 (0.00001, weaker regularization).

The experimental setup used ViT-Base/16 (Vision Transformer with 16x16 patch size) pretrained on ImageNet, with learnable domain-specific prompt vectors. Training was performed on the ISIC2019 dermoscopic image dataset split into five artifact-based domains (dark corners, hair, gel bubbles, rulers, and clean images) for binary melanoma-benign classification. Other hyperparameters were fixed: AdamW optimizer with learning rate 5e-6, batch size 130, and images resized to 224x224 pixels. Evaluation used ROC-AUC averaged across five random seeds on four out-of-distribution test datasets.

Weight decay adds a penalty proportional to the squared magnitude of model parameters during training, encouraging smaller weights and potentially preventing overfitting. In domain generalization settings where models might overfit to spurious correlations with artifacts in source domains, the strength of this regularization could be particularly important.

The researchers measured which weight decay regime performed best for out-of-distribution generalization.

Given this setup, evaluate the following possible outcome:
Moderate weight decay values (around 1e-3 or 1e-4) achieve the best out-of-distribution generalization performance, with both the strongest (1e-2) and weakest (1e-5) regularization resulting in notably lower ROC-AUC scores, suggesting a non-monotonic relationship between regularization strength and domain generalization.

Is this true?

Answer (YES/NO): NO